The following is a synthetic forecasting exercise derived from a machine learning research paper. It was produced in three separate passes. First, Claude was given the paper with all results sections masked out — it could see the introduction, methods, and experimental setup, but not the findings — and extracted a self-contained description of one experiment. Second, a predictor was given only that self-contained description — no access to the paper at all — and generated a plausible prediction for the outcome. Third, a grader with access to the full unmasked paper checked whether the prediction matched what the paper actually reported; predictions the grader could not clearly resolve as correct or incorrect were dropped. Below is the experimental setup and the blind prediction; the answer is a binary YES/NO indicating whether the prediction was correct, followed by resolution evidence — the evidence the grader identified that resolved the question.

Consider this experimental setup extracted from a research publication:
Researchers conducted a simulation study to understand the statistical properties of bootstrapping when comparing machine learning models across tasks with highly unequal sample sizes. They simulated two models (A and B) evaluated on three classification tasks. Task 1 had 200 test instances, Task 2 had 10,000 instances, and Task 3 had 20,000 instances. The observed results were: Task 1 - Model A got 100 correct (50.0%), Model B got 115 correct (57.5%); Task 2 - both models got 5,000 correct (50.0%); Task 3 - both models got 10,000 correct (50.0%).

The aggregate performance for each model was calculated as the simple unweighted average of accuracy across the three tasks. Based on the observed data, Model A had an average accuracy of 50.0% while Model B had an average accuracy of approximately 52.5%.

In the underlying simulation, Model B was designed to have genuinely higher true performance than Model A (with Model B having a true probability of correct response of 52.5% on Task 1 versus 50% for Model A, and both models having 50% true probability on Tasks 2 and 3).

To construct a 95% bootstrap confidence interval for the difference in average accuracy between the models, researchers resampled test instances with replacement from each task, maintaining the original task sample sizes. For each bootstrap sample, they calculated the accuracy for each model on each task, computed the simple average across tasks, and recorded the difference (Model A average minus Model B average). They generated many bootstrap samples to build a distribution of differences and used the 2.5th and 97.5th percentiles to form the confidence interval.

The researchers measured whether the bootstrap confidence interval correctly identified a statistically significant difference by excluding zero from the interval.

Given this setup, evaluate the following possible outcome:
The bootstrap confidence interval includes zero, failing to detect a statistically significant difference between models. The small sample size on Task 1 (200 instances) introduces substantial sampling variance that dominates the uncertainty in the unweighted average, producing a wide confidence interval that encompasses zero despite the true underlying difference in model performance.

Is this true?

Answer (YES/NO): YES